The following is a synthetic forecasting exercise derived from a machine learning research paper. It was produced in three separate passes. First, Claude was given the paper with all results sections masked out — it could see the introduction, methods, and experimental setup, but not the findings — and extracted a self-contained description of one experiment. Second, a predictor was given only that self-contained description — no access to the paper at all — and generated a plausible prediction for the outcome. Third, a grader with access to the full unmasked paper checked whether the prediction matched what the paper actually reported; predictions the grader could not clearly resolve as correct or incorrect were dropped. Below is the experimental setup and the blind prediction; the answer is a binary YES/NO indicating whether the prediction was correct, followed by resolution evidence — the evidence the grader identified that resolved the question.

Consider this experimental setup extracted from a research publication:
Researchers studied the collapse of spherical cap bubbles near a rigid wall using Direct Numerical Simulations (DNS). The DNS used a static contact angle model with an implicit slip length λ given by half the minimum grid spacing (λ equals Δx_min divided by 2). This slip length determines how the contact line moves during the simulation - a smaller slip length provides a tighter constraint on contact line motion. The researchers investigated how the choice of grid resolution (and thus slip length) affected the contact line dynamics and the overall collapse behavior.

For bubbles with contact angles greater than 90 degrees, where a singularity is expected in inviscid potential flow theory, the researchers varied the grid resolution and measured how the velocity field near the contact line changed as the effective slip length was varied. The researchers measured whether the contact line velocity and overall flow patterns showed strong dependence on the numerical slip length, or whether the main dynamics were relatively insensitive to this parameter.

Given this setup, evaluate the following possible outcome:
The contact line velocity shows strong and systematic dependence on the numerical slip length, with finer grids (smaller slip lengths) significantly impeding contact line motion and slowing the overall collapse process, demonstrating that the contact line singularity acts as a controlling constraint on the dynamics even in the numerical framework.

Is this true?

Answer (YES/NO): NO